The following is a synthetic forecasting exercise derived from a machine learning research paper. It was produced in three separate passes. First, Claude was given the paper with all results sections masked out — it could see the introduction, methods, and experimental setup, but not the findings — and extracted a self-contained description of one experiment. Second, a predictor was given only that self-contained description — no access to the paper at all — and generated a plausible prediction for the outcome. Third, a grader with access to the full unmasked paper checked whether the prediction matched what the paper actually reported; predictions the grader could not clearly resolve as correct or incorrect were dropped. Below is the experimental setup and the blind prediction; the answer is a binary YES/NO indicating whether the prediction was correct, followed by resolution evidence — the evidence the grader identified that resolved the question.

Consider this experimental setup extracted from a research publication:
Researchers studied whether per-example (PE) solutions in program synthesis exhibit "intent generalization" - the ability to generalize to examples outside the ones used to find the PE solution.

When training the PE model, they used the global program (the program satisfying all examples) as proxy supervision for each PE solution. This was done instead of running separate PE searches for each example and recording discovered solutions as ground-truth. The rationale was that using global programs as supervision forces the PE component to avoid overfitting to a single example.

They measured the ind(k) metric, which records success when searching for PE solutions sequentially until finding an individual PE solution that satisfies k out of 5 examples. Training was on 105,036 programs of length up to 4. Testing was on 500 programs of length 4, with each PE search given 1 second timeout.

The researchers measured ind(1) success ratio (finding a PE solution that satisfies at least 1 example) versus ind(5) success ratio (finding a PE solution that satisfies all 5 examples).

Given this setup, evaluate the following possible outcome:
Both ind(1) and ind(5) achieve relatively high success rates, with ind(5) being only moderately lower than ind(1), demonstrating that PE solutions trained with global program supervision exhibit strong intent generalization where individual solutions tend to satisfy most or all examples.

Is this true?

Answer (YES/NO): NO